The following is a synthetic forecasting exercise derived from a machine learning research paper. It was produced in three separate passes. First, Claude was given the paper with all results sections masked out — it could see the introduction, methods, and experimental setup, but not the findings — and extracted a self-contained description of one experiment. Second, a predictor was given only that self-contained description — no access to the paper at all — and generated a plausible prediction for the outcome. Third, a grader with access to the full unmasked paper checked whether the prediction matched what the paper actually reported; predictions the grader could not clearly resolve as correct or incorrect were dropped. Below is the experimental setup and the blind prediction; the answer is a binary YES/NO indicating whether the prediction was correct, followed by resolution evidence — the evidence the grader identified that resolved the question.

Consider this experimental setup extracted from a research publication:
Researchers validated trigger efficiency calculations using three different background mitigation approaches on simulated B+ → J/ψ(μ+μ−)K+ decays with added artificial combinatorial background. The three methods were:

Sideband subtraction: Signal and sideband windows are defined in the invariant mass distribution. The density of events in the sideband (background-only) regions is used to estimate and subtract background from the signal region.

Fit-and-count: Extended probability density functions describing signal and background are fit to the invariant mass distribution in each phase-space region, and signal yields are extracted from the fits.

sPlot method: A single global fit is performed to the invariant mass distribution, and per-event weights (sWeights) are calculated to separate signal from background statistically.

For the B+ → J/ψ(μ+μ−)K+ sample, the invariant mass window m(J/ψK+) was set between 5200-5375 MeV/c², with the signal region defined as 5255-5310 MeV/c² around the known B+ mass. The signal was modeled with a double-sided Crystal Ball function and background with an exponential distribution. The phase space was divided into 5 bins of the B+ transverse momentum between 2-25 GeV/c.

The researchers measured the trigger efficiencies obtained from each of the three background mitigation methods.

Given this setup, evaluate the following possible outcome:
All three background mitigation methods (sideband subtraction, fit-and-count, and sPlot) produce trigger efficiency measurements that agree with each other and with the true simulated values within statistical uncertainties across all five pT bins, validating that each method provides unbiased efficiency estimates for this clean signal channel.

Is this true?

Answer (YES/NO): NO